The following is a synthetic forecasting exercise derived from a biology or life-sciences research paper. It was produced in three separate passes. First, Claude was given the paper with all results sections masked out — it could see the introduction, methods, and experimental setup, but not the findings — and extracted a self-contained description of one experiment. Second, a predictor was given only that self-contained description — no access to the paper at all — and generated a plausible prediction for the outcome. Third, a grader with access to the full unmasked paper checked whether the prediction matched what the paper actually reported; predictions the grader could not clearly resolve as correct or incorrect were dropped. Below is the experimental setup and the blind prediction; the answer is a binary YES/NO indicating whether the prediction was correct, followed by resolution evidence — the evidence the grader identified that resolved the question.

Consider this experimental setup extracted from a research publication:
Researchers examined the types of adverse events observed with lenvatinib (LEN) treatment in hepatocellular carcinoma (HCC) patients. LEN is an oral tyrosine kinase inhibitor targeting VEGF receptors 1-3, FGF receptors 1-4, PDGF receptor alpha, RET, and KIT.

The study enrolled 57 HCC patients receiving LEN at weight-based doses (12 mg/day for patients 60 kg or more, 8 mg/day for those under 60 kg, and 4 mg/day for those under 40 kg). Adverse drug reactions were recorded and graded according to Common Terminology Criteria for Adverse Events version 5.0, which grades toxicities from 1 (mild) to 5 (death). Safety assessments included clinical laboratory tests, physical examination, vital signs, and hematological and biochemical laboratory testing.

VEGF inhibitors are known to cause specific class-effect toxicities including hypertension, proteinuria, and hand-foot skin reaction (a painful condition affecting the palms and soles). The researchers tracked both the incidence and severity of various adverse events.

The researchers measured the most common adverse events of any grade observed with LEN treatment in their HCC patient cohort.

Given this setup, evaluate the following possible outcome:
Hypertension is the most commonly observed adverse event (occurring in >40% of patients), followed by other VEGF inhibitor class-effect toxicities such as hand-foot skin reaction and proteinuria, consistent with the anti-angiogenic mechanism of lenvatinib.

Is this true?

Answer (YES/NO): NO